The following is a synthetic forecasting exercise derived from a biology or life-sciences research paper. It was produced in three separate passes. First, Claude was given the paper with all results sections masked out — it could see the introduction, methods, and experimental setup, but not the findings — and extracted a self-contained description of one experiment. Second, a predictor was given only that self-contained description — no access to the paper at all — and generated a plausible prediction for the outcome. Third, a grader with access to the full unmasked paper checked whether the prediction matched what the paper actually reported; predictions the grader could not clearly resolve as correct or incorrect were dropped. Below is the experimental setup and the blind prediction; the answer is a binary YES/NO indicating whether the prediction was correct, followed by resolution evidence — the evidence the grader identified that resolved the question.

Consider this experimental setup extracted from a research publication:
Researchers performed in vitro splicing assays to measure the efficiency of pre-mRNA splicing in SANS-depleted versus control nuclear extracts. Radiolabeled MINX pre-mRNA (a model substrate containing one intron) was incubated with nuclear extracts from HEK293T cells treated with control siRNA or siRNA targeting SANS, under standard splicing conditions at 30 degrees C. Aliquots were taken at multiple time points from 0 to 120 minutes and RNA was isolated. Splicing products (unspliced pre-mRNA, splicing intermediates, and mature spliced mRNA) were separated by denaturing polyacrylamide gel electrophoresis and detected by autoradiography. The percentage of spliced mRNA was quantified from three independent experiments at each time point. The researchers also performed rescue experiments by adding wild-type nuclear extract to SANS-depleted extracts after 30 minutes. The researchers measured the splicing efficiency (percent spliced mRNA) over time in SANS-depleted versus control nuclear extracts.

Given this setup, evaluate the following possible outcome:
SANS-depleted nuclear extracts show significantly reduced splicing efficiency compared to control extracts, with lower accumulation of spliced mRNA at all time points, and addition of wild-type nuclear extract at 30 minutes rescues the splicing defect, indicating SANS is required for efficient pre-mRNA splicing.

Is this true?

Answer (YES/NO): YES